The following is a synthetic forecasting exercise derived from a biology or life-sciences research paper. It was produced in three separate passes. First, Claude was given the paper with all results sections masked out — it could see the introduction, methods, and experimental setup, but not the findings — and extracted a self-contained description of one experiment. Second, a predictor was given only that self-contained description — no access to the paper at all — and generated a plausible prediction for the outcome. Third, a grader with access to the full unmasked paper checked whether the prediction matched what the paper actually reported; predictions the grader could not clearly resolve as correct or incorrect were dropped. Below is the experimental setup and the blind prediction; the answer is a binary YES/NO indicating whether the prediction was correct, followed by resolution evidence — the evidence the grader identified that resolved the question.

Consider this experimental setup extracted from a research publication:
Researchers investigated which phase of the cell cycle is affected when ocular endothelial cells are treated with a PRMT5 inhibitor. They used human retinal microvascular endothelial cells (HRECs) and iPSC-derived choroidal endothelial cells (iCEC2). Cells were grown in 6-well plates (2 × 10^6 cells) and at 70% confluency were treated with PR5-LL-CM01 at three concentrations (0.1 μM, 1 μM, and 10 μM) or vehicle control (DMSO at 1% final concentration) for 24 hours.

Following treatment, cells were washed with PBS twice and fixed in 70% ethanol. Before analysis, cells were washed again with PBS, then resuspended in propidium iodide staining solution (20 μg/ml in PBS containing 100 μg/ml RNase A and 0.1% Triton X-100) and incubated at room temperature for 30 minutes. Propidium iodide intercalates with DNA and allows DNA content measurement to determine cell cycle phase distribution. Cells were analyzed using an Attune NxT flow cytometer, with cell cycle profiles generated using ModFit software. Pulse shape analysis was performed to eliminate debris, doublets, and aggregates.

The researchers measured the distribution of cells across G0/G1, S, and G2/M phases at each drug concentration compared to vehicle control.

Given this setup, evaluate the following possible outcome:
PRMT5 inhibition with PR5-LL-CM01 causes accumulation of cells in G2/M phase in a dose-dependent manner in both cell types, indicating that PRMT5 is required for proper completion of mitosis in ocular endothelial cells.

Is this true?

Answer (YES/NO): NO